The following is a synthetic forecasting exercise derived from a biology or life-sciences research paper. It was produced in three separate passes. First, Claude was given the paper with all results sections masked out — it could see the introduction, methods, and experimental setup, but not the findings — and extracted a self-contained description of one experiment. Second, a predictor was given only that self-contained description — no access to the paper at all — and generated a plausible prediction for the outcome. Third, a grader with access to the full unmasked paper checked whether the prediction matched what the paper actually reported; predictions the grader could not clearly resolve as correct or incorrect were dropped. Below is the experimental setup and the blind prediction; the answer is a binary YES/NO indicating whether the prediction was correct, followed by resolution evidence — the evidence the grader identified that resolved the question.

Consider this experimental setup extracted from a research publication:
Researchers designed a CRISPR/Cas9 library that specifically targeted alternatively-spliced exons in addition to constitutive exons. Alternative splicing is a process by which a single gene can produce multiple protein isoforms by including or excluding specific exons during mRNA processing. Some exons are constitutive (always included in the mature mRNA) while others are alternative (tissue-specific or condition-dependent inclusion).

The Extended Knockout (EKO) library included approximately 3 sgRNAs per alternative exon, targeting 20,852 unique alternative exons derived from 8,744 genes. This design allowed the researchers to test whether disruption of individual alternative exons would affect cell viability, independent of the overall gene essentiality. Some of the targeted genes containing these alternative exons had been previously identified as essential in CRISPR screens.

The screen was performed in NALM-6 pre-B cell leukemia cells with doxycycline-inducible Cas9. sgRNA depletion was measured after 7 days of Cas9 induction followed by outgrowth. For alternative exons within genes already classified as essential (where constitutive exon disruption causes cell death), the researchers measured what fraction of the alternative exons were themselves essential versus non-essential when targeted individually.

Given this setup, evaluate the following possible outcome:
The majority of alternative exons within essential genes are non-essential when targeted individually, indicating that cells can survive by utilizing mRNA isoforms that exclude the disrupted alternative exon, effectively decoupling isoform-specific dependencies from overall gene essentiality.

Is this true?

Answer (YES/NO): YES